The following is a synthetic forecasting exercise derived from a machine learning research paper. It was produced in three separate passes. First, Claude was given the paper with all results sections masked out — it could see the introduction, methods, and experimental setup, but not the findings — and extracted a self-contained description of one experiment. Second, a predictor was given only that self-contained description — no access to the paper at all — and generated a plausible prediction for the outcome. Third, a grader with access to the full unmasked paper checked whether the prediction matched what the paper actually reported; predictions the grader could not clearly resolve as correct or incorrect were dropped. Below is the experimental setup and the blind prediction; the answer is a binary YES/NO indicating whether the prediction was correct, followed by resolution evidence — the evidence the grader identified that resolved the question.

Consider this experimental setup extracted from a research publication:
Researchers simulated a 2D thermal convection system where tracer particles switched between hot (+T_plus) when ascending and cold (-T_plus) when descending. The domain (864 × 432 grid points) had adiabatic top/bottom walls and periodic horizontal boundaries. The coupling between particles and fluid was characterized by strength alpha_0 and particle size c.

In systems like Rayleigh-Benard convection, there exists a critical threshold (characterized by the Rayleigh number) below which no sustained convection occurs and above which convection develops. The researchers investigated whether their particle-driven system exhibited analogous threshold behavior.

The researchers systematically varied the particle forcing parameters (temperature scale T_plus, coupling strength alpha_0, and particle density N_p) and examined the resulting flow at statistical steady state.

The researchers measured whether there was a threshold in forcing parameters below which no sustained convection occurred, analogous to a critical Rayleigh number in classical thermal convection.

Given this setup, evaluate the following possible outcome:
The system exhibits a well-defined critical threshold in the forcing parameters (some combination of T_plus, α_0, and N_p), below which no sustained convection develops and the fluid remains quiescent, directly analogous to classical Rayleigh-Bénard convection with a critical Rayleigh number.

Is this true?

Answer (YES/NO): YES